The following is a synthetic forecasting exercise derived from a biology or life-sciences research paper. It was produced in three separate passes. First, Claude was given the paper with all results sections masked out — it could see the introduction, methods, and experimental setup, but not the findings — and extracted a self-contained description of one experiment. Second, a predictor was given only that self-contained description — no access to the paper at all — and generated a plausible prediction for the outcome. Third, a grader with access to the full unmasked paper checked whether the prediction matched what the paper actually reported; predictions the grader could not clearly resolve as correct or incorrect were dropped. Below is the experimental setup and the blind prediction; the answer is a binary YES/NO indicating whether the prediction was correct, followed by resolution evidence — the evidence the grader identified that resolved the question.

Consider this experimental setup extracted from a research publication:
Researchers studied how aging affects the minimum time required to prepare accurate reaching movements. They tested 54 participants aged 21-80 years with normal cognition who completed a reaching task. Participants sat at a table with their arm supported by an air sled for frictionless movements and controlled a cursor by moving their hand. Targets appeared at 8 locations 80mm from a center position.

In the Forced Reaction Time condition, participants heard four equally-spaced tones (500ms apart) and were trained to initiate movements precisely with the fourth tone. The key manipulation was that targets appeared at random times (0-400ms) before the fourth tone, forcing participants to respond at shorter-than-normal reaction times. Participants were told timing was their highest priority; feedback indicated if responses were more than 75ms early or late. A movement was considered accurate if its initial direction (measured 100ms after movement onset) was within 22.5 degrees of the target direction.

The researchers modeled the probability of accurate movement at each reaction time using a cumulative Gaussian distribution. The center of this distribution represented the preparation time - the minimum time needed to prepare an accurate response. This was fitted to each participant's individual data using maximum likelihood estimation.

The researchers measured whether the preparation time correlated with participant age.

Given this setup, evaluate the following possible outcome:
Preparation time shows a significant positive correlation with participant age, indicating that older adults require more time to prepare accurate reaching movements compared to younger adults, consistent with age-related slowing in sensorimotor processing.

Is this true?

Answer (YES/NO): YES